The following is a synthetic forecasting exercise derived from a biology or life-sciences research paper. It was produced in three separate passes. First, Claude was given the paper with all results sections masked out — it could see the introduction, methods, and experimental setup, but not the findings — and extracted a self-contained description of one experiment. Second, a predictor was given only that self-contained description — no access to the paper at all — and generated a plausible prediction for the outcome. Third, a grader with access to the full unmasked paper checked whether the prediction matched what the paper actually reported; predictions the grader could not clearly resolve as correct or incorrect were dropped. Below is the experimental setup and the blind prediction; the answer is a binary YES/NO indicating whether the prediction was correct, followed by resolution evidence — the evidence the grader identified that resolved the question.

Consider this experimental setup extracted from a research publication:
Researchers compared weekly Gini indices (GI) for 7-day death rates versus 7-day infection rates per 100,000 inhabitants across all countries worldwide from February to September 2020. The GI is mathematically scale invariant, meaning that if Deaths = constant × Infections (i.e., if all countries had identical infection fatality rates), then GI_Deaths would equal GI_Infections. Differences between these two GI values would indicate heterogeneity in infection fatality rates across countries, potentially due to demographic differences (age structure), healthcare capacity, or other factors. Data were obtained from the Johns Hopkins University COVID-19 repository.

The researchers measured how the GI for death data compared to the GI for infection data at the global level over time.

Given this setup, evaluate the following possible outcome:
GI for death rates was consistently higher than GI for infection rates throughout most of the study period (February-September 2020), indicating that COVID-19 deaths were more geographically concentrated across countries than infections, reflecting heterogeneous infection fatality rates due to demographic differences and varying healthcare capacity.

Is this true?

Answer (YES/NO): NO